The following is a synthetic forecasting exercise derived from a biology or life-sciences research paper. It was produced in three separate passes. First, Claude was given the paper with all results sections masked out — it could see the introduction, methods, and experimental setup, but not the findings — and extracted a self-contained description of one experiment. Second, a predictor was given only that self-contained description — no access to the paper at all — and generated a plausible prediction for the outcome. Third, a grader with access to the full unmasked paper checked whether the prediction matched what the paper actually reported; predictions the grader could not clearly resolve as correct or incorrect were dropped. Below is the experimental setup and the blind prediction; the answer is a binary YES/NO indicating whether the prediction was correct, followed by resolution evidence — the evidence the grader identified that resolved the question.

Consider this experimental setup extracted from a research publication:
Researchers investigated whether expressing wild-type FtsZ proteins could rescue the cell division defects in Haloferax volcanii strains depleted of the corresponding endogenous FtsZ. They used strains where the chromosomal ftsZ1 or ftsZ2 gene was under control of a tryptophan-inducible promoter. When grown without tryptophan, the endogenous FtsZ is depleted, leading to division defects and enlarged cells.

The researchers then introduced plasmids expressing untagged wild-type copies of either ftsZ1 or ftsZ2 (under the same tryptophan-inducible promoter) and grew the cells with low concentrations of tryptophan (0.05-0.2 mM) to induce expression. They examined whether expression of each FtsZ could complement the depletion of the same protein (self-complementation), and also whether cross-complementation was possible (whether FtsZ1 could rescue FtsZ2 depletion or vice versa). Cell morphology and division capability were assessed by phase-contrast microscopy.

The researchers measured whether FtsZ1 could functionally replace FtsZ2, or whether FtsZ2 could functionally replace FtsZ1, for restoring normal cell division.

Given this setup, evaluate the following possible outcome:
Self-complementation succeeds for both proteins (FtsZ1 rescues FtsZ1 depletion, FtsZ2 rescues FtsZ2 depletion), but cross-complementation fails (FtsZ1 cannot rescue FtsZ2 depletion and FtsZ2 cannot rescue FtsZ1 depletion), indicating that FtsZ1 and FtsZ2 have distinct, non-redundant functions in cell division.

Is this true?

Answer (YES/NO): NO